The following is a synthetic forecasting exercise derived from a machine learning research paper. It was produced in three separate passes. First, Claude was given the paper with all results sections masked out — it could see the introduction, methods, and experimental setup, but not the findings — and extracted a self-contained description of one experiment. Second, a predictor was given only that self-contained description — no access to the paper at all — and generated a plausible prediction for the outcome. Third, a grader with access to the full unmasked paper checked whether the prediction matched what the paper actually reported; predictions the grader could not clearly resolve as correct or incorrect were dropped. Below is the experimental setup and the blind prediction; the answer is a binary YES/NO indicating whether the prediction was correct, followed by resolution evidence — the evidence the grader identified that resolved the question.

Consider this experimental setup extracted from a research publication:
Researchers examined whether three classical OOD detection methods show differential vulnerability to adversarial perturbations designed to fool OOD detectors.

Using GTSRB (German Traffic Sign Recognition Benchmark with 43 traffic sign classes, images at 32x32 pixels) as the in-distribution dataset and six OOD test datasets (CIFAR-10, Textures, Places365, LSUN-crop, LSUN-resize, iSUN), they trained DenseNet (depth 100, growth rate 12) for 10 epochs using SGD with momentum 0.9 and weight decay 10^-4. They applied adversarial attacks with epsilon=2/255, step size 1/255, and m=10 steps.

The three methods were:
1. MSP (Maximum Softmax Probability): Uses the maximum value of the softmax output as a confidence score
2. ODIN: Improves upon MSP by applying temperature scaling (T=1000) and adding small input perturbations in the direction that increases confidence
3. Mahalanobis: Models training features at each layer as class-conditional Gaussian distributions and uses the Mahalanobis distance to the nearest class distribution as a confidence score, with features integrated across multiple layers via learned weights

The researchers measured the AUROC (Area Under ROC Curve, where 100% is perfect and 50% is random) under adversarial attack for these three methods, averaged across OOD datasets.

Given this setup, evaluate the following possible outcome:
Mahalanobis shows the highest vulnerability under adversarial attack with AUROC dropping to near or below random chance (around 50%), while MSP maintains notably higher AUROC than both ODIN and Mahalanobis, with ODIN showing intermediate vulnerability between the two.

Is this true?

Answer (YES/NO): NO